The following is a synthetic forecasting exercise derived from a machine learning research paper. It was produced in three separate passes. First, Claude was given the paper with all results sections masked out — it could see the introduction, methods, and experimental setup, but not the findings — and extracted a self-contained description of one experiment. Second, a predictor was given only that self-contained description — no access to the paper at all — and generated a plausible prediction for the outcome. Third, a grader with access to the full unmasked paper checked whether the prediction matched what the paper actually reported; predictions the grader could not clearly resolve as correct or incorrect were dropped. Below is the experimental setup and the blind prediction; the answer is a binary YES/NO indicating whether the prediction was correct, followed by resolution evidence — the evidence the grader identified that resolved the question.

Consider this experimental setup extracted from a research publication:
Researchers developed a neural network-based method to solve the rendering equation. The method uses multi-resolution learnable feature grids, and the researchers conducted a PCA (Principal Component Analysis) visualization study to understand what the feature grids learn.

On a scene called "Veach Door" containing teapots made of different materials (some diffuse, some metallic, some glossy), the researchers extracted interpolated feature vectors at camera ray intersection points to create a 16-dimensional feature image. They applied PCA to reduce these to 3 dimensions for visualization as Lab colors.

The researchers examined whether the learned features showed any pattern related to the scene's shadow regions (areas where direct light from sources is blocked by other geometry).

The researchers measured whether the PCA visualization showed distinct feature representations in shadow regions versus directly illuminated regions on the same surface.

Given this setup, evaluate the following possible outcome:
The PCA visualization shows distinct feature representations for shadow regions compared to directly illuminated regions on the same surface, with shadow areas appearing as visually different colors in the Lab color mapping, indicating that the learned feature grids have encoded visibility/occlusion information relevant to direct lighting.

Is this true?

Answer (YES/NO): YES